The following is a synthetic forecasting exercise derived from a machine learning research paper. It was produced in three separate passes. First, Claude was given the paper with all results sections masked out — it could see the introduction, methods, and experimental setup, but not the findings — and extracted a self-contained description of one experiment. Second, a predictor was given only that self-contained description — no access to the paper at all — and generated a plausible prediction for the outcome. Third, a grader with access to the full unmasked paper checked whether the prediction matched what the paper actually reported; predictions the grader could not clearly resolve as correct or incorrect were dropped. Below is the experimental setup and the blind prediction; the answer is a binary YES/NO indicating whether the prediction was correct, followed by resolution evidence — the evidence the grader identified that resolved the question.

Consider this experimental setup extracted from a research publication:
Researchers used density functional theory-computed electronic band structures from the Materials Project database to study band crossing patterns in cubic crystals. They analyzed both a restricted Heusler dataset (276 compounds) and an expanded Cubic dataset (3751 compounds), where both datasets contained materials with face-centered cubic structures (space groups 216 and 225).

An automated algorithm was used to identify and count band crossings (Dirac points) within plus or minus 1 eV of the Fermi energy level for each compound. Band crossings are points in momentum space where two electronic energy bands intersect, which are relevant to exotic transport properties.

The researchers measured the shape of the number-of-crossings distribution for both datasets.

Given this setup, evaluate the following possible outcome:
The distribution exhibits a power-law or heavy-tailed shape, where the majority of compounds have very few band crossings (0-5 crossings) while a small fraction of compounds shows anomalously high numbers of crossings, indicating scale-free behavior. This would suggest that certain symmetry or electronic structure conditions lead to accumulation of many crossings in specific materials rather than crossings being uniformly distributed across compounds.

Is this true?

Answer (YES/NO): NO